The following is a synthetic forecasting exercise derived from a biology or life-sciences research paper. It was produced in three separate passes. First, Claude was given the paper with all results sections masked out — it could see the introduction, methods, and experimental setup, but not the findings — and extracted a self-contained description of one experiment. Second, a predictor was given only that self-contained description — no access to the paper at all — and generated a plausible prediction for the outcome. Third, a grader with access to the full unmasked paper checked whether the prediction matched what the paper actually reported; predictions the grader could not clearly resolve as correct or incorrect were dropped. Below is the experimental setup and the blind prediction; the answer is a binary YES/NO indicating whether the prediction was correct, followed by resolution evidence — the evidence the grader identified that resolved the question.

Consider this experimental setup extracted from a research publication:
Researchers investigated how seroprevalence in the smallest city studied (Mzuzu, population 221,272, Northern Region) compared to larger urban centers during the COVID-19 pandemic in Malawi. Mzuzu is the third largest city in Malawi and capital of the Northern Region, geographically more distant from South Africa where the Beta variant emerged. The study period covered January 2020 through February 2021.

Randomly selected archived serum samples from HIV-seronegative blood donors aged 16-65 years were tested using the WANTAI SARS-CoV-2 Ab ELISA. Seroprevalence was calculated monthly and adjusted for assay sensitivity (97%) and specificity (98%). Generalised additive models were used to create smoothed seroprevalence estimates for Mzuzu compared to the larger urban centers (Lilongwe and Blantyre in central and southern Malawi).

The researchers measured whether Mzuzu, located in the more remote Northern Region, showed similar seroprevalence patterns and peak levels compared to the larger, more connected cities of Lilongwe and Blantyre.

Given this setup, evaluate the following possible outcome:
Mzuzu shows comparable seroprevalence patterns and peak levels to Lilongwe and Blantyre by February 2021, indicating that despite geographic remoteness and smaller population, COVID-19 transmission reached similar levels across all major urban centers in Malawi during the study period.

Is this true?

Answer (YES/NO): NO